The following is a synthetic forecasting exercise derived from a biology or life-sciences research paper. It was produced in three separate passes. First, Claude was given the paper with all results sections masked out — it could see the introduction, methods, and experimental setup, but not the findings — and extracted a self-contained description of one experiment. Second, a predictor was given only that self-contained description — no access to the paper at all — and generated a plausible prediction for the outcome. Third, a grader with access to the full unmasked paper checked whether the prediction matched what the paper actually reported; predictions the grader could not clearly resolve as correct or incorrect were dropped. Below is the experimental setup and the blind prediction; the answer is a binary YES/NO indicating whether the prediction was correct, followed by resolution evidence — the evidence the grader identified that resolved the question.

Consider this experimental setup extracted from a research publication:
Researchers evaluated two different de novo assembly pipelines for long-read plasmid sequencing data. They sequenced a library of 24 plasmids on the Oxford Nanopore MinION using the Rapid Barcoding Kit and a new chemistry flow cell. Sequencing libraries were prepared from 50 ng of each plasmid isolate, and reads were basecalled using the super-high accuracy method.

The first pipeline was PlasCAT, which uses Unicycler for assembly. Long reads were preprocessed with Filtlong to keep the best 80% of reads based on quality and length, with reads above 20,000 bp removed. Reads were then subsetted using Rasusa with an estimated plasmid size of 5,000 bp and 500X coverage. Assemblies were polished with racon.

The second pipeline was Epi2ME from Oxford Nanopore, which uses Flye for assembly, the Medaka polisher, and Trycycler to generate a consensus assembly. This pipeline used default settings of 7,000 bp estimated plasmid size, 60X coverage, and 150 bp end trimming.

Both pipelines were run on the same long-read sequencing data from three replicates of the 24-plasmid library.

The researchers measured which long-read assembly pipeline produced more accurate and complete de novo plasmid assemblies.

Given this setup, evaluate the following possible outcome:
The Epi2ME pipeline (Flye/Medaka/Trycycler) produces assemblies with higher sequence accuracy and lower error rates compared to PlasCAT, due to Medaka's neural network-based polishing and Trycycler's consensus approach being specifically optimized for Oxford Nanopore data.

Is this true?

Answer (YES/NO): NO